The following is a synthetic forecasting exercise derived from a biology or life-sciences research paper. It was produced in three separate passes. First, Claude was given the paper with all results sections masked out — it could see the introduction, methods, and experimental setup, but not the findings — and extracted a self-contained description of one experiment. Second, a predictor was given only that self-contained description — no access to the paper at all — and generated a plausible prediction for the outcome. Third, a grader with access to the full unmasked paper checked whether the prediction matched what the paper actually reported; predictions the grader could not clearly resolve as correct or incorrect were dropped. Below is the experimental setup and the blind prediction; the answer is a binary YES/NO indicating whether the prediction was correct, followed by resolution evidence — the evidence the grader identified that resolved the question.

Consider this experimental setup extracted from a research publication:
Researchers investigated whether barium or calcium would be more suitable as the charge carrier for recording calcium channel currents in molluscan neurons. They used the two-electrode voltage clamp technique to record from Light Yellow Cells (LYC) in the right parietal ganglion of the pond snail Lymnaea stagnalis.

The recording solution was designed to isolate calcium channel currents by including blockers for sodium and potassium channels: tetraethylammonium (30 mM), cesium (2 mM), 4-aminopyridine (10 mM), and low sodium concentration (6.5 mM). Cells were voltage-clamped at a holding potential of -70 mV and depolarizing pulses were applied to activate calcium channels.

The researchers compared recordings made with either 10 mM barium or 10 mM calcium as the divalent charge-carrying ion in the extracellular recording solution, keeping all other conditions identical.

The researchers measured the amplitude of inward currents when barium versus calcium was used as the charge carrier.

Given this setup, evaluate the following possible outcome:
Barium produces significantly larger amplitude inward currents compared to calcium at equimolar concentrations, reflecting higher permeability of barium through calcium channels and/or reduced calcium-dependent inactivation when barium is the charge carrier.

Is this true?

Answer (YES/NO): NO